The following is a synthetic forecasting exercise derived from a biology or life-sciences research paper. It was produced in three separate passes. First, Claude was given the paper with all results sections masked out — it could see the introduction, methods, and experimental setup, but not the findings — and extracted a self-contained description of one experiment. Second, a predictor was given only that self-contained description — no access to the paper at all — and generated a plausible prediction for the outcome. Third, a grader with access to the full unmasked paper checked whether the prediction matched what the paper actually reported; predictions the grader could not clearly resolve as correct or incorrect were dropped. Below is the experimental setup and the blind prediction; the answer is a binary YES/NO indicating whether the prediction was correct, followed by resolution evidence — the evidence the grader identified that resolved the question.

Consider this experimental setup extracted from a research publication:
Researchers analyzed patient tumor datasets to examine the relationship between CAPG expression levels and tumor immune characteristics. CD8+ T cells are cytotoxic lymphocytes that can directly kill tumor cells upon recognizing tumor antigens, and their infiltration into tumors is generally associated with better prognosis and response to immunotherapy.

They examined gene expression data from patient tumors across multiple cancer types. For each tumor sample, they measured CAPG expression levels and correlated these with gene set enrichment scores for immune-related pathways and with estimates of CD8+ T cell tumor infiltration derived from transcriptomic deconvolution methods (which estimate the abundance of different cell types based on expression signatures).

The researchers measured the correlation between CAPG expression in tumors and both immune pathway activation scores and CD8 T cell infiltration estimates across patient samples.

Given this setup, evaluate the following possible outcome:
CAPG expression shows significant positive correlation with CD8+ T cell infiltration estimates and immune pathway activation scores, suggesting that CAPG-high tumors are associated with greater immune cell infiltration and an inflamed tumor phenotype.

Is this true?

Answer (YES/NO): YES